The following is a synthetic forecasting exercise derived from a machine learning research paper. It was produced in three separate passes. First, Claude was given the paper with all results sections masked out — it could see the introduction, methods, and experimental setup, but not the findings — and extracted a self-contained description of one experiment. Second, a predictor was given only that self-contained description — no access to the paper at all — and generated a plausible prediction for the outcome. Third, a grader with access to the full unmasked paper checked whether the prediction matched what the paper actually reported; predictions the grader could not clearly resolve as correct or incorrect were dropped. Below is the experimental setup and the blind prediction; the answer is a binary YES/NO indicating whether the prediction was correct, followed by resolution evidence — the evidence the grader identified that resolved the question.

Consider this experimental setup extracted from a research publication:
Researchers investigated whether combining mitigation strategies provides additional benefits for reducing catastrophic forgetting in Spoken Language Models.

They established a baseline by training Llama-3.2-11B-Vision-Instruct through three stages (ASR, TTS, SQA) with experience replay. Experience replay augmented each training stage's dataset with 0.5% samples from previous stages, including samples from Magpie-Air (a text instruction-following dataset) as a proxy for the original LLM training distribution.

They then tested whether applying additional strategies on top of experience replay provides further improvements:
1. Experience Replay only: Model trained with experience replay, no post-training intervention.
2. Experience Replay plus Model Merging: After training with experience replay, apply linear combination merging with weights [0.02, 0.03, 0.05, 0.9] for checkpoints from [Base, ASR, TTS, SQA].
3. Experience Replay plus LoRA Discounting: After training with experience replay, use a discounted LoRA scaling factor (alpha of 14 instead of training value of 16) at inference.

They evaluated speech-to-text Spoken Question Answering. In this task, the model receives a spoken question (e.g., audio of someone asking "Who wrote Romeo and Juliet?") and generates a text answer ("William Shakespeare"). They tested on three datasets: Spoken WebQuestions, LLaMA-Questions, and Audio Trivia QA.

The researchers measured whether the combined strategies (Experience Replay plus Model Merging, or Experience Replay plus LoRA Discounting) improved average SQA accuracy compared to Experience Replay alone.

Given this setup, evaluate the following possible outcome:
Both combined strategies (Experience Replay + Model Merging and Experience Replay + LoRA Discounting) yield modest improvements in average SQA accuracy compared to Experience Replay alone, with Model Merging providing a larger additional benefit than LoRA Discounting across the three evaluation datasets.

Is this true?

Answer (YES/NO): NO